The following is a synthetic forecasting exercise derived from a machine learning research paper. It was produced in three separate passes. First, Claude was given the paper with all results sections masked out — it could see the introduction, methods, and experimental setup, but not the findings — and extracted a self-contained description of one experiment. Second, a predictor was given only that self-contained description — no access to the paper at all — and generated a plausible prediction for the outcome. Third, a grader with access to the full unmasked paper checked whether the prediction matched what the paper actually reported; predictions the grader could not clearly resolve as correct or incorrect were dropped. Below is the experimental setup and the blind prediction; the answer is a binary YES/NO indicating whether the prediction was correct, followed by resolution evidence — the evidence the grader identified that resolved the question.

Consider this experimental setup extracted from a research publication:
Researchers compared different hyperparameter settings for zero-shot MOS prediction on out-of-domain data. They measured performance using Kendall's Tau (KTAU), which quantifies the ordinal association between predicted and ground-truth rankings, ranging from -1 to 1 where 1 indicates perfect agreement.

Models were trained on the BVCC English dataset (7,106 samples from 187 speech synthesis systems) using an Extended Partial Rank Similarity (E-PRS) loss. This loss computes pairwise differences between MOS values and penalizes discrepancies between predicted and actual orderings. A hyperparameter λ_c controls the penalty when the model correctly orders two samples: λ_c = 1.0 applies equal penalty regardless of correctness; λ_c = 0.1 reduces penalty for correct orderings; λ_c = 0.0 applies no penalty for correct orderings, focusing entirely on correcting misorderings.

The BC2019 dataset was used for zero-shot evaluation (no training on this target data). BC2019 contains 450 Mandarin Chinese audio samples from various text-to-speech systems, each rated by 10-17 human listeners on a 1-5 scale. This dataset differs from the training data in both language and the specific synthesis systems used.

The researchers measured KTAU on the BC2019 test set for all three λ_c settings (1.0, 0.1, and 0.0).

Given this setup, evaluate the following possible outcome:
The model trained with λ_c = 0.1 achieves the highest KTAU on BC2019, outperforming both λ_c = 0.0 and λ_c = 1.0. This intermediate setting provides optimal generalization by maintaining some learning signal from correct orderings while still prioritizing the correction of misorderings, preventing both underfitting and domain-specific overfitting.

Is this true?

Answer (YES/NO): YES